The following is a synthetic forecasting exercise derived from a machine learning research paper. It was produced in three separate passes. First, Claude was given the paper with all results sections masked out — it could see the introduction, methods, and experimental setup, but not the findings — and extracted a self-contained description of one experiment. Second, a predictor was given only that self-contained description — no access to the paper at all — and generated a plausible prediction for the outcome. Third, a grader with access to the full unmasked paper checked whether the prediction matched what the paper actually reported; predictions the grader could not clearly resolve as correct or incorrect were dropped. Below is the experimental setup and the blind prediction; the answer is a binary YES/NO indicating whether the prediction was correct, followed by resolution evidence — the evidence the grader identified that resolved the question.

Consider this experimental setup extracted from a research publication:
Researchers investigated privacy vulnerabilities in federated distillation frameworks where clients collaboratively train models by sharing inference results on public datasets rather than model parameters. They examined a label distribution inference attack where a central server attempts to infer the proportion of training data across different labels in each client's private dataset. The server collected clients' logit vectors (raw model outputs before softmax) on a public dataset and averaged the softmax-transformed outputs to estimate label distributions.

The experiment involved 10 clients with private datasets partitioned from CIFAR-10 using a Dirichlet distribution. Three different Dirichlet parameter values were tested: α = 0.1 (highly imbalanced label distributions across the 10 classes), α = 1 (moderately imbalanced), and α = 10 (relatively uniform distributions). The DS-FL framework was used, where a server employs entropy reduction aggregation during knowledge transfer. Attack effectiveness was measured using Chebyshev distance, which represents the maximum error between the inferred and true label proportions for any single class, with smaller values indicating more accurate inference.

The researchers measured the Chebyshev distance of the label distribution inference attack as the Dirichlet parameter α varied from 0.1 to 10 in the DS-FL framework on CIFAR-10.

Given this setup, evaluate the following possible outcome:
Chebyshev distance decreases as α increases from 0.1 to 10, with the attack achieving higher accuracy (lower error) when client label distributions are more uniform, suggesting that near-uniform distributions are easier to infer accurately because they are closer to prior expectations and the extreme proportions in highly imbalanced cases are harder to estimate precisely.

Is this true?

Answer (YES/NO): YES